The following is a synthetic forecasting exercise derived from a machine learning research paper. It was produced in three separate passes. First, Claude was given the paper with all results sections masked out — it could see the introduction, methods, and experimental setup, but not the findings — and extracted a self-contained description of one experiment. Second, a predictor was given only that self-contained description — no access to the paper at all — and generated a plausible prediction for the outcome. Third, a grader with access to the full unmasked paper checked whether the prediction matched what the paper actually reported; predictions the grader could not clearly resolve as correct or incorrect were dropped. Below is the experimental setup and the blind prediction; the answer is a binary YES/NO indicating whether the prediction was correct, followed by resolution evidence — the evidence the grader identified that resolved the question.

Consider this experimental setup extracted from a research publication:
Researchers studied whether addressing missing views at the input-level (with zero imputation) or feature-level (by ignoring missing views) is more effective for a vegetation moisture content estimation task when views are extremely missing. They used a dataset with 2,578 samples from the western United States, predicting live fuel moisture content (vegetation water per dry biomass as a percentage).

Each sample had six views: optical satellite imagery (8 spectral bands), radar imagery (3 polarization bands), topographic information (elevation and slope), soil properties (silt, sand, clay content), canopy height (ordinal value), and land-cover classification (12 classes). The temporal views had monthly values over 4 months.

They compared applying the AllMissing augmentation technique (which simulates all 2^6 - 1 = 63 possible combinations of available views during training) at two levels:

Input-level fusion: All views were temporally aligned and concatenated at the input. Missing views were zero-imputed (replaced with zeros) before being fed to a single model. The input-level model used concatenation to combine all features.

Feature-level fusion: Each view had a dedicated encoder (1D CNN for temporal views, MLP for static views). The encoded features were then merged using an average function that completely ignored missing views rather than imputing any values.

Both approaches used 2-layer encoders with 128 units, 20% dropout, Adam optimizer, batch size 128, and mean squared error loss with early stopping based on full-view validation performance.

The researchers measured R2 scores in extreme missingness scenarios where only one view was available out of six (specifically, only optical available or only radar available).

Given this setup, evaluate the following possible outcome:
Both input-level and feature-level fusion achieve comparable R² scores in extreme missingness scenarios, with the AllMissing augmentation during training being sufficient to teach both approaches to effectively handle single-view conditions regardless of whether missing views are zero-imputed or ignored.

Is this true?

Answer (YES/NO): NO